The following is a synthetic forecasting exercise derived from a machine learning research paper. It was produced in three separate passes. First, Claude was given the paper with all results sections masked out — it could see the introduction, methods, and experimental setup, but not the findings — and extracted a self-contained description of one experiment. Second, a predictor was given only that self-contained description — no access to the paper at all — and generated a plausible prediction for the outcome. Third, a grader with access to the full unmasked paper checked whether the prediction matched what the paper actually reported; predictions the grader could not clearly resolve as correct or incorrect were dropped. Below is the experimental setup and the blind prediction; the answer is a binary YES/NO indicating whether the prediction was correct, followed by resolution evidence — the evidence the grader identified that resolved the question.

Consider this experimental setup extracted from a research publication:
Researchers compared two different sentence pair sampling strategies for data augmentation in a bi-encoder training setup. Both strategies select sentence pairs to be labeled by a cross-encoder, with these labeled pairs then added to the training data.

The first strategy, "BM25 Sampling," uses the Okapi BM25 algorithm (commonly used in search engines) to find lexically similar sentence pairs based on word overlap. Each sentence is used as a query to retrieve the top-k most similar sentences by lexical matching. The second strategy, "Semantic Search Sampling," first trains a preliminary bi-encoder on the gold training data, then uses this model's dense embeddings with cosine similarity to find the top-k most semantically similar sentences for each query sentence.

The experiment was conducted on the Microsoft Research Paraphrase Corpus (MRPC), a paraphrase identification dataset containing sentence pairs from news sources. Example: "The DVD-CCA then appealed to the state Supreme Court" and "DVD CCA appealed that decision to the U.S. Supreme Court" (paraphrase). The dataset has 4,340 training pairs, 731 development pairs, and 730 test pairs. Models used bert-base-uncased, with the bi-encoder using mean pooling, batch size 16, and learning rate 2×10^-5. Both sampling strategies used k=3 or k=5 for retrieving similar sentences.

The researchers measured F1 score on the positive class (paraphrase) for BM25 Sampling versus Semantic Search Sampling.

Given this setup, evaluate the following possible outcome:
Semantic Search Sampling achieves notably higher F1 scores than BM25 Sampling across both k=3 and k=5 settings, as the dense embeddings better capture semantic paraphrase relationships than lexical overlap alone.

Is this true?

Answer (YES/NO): NO